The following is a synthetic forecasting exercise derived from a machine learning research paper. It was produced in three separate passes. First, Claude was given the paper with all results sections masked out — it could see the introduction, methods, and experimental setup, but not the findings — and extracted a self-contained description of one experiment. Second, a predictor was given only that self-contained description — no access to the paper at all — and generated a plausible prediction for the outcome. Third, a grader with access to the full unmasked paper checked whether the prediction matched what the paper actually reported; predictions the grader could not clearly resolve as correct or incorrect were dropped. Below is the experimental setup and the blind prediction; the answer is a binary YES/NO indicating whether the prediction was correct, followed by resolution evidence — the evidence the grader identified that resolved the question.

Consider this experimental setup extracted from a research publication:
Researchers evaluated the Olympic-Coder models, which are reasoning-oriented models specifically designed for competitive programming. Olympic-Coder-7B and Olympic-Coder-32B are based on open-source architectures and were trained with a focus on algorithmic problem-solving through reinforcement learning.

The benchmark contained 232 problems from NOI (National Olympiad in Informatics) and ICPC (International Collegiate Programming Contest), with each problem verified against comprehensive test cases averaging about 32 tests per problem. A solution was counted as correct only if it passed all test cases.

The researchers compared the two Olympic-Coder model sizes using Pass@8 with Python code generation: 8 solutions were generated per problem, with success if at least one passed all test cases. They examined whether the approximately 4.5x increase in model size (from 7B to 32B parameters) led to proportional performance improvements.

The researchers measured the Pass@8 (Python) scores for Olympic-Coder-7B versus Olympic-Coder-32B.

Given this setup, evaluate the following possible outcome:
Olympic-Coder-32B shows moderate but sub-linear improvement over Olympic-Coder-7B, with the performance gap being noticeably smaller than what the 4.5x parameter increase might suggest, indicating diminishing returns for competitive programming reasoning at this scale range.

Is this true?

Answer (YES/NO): YES